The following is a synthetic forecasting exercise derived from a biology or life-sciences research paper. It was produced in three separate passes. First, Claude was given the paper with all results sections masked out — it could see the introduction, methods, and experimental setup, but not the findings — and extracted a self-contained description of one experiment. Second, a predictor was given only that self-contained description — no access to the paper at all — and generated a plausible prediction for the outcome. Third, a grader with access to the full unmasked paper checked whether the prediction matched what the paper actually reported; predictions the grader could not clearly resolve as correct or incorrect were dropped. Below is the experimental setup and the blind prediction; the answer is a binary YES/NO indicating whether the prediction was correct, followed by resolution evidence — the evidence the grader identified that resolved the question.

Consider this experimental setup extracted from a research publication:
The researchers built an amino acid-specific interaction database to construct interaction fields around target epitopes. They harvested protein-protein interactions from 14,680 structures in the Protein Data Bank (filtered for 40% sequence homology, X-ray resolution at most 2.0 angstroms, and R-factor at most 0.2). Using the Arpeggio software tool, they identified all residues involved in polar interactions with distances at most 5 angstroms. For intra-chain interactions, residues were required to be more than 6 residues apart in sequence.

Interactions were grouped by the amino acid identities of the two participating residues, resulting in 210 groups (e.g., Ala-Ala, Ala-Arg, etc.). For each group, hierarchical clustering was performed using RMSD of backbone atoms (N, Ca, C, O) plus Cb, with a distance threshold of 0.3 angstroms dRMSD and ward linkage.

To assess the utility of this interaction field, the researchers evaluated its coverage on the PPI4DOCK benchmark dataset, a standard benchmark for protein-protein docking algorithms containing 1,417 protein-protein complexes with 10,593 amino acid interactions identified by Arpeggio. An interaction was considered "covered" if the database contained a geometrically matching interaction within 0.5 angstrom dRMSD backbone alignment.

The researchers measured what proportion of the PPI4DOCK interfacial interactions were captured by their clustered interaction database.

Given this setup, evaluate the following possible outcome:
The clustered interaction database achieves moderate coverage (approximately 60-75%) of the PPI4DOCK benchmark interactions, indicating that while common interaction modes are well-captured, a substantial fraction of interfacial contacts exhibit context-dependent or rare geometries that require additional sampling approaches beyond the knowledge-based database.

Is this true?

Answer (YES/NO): NO